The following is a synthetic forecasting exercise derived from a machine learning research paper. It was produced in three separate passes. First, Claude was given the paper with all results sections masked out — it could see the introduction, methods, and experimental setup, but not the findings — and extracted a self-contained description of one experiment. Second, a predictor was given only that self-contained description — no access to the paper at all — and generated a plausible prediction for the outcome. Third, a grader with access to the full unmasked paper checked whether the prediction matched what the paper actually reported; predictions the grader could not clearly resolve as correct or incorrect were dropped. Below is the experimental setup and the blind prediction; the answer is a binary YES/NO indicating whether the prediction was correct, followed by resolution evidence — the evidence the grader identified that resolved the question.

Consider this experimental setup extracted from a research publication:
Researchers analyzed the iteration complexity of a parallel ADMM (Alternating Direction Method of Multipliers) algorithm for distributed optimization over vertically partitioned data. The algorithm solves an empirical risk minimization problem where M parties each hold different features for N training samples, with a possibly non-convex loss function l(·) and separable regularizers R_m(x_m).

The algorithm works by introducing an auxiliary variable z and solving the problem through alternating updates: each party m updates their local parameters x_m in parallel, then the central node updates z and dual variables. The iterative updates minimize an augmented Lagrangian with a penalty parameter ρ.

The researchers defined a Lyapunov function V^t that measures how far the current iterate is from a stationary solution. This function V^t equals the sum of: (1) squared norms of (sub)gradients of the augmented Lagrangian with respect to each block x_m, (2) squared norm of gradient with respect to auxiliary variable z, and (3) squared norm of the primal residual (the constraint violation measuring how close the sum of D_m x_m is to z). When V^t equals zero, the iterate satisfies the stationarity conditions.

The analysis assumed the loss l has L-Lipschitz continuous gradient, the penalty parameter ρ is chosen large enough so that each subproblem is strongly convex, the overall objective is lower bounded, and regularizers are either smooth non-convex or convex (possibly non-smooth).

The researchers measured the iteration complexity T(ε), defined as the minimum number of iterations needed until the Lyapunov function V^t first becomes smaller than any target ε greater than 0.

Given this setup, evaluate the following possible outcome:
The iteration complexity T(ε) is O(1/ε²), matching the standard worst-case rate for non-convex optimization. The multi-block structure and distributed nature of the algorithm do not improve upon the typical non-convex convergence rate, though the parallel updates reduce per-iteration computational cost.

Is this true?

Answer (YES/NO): NO